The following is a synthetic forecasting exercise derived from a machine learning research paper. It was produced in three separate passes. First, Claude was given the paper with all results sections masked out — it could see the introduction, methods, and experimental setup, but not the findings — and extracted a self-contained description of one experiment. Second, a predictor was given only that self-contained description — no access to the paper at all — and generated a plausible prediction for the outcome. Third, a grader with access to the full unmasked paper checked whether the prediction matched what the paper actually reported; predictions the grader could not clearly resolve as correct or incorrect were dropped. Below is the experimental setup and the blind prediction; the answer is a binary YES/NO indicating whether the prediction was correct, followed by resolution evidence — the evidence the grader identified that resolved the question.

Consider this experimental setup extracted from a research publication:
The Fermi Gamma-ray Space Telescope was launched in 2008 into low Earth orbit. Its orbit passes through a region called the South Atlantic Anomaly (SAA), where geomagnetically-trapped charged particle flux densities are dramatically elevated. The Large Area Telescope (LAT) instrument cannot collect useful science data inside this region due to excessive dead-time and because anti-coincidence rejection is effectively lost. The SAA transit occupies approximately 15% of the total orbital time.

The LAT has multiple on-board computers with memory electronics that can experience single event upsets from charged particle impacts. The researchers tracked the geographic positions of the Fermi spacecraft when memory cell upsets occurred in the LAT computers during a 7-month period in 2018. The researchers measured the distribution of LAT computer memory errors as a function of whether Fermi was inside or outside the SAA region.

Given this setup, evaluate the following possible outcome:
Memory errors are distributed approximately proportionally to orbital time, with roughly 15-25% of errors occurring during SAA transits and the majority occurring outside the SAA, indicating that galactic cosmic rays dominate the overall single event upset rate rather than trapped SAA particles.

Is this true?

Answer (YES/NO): NO